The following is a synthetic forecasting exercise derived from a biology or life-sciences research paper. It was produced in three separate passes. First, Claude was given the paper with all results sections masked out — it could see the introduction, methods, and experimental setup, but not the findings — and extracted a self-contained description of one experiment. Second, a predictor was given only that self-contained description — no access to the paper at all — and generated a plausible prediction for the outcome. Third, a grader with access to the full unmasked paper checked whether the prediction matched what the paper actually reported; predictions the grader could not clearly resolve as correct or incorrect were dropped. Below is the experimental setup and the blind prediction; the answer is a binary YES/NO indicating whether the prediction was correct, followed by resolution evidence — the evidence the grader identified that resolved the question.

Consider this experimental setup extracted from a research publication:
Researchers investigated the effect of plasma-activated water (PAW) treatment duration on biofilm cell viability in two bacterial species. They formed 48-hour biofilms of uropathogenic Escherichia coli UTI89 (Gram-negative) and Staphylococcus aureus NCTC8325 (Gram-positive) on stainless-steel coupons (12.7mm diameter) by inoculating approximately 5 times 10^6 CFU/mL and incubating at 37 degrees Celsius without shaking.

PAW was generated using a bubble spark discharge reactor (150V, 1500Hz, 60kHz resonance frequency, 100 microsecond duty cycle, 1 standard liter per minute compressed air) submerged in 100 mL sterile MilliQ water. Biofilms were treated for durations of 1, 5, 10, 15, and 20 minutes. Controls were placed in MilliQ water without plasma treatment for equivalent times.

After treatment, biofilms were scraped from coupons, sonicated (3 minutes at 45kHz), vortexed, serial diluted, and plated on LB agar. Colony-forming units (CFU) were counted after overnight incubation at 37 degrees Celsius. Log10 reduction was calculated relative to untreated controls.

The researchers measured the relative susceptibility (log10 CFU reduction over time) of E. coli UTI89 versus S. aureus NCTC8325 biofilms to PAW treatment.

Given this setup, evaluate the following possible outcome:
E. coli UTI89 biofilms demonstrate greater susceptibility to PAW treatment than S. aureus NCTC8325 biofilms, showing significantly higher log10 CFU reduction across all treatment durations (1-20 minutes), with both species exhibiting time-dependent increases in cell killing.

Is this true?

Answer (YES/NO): NO